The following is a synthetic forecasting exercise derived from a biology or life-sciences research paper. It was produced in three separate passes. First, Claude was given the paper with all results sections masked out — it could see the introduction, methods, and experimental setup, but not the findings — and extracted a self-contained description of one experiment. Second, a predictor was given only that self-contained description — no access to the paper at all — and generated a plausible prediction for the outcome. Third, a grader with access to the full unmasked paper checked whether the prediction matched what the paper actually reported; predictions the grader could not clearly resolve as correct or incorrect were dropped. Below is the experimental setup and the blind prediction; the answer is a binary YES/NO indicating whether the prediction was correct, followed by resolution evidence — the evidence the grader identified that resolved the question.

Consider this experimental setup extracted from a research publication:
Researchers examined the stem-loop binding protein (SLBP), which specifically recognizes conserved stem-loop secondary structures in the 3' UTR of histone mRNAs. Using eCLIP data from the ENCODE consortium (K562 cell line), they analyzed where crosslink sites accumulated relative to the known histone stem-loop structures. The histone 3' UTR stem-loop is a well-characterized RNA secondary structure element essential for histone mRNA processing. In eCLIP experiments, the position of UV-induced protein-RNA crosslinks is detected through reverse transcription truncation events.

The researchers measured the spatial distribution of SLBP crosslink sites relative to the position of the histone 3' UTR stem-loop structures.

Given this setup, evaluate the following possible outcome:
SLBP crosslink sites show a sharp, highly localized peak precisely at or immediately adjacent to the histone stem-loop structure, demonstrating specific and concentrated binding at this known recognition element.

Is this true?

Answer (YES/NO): NO